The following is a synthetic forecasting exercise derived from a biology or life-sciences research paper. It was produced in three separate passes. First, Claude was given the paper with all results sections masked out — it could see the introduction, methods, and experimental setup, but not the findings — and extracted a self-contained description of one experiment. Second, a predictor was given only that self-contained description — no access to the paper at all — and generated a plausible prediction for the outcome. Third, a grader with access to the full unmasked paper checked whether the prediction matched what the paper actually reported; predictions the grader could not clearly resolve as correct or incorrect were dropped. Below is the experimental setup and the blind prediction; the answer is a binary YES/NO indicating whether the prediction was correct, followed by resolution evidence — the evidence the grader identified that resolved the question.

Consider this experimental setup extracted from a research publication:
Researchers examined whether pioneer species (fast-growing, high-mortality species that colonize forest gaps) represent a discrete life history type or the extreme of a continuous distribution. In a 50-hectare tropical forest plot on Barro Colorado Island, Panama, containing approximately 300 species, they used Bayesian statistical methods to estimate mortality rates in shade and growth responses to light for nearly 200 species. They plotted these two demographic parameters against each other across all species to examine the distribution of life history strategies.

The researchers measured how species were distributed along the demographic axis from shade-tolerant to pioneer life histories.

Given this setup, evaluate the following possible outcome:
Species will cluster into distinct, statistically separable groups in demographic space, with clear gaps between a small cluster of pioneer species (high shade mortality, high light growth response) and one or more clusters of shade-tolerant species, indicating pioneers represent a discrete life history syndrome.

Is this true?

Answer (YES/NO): NO